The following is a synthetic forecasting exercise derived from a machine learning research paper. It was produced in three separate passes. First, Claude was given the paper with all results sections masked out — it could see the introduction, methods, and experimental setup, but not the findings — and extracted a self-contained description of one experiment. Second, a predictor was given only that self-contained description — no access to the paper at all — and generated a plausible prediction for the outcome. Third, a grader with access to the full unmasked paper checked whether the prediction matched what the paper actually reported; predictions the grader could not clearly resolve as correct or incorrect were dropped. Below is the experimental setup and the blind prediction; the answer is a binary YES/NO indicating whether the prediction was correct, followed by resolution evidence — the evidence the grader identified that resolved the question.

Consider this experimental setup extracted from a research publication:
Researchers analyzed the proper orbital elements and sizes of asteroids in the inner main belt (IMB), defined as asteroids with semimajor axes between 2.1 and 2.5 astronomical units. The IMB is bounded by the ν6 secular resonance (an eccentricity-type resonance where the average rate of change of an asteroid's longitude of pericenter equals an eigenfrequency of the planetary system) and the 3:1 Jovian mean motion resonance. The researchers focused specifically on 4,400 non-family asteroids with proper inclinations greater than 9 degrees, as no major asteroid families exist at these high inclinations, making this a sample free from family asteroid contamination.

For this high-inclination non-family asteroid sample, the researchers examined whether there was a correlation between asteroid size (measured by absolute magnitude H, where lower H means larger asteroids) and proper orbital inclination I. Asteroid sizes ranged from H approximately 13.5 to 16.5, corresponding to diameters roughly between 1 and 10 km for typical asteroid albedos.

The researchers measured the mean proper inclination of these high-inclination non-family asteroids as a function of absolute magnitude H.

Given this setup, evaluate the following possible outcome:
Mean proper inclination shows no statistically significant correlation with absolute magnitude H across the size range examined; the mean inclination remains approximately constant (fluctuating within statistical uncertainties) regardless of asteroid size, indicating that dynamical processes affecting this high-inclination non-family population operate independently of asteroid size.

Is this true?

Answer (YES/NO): NO